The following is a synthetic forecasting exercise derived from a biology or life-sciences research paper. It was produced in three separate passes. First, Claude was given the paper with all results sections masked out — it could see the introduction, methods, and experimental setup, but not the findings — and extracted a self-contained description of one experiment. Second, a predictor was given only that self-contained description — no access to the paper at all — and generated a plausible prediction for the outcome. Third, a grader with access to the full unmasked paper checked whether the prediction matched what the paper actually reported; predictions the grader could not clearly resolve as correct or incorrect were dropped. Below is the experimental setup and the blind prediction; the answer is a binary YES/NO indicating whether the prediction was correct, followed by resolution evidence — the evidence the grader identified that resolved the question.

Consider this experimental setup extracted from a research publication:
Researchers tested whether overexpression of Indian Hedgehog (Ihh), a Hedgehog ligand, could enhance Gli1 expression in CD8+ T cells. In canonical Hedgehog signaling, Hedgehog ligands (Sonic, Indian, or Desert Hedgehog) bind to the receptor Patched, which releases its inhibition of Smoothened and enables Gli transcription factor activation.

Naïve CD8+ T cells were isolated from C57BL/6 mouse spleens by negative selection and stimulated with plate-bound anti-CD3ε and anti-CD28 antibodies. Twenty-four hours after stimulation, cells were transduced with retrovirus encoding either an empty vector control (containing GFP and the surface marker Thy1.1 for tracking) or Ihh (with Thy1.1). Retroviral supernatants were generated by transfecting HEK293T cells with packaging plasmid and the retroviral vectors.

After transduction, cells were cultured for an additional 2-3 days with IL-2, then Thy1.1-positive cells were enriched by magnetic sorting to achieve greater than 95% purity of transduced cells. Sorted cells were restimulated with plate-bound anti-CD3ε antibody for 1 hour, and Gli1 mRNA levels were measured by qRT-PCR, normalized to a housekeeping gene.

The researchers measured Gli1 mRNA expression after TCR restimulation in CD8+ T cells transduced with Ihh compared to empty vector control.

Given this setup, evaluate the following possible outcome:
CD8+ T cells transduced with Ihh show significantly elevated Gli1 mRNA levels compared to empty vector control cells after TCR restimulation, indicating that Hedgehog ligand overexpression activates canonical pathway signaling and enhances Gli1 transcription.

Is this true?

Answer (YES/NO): NO